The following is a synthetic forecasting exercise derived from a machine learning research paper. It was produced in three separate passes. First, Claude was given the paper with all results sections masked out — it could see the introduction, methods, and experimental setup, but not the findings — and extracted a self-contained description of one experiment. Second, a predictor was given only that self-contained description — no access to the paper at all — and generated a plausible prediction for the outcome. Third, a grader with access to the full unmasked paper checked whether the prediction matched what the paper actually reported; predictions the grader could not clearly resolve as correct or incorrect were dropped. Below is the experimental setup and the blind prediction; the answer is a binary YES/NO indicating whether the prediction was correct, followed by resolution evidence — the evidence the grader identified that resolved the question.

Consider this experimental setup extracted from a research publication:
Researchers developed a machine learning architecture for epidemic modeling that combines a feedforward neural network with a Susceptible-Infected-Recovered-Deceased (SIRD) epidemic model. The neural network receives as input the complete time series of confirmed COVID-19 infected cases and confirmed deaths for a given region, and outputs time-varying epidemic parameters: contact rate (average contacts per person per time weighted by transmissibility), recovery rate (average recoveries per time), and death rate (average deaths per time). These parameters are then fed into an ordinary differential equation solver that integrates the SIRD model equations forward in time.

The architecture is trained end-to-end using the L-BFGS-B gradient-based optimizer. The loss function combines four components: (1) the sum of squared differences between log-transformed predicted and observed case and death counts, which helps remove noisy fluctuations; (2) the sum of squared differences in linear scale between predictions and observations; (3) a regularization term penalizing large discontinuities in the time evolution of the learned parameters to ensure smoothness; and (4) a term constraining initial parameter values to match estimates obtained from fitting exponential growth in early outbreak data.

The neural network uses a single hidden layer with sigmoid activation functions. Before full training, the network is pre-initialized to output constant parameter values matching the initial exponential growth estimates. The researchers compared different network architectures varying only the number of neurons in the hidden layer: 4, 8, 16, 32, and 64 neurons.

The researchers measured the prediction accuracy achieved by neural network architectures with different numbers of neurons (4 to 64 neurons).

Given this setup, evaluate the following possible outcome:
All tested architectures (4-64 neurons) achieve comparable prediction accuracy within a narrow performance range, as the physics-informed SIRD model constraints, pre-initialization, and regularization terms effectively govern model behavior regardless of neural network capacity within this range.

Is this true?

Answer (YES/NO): YES